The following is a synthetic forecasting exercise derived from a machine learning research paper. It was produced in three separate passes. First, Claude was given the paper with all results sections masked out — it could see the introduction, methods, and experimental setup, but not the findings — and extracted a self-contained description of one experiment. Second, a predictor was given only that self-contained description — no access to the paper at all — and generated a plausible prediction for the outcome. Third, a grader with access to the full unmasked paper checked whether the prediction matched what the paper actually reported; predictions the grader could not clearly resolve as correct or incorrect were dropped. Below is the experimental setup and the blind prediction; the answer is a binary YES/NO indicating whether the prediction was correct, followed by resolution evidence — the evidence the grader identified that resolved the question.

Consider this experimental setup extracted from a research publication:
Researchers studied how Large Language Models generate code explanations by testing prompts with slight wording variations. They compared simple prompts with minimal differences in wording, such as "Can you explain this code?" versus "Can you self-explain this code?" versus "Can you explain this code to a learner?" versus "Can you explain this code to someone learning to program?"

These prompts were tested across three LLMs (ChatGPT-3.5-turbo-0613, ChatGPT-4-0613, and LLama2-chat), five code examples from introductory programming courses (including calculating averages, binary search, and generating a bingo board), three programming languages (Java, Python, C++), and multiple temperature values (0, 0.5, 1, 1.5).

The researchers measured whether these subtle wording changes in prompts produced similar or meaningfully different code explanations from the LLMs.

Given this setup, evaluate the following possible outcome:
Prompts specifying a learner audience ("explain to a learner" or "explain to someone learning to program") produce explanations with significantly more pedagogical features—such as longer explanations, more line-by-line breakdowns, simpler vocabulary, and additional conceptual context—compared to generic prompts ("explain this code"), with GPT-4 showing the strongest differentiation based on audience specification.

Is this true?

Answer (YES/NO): NO